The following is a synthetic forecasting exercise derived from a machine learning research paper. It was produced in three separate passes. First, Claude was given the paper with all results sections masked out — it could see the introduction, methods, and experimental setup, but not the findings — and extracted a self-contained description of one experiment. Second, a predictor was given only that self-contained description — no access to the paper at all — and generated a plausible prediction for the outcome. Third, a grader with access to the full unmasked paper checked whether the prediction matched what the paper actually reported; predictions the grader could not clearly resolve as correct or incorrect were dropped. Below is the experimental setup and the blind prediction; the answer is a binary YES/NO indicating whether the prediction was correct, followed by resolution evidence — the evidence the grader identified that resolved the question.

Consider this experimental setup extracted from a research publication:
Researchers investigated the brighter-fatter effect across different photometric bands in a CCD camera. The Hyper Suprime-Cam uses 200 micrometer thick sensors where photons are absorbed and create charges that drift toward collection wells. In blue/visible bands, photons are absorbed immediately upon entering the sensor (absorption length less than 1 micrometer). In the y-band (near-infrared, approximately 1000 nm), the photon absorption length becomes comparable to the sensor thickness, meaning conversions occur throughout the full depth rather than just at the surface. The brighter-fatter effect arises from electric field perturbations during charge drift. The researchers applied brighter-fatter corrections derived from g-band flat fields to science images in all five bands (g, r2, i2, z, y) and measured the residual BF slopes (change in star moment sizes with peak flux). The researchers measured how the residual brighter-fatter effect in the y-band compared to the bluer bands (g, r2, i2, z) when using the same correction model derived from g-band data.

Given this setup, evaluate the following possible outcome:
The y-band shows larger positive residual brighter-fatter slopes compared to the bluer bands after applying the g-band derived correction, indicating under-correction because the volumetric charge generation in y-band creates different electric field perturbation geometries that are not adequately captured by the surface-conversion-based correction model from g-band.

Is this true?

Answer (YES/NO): NO